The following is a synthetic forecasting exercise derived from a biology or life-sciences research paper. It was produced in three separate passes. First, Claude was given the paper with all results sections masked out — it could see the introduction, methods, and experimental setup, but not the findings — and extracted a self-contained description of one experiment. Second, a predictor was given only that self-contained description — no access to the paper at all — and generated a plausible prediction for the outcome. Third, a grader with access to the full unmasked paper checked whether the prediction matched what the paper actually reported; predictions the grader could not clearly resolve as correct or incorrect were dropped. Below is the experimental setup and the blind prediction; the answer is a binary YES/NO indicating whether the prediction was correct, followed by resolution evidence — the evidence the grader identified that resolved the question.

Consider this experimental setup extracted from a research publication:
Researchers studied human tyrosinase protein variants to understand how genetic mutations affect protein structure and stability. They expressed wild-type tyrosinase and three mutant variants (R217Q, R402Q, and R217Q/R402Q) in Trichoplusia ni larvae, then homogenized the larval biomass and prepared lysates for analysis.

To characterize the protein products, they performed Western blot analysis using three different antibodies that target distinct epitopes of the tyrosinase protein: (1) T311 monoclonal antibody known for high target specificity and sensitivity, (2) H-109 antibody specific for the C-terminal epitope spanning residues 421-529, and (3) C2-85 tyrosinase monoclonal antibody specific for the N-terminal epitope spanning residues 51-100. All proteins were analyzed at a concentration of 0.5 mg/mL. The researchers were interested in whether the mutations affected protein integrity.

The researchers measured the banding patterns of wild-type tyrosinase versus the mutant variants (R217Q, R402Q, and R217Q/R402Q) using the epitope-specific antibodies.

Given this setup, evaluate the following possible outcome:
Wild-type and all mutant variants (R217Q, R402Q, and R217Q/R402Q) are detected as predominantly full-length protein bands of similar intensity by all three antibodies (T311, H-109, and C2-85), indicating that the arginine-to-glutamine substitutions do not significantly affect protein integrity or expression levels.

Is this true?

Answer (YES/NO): NO